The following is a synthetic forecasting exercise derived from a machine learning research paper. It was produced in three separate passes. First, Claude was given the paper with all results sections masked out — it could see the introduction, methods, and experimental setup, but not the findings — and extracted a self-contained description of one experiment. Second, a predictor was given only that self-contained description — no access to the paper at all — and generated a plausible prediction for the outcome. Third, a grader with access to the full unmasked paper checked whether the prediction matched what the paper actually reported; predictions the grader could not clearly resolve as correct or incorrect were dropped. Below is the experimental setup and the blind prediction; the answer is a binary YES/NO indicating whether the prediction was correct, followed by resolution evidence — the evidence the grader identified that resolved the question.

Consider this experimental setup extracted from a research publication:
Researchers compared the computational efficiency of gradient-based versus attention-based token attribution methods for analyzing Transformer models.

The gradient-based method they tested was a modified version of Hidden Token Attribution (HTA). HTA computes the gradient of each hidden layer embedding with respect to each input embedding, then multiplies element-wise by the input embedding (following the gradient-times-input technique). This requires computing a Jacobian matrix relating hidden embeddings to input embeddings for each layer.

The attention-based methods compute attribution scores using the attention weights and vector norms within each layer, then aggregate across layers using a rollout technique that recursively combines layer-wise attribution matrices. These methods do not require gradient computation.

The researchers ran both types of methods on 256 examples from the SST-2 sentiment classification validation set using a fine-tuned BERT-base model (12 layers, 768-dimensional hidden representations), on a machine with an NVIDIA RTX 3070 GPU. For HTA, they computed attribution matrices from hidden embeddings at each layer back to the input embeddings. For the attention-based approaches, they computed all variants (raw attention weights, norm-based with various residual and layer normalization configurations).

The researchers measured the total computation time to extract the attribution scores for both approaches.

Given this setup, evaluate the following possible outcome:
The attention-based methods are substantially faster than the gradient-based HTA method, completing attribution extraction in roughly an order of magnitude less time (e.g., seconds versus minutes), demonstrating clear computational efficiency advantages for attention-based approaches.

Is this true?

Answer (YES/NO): NO